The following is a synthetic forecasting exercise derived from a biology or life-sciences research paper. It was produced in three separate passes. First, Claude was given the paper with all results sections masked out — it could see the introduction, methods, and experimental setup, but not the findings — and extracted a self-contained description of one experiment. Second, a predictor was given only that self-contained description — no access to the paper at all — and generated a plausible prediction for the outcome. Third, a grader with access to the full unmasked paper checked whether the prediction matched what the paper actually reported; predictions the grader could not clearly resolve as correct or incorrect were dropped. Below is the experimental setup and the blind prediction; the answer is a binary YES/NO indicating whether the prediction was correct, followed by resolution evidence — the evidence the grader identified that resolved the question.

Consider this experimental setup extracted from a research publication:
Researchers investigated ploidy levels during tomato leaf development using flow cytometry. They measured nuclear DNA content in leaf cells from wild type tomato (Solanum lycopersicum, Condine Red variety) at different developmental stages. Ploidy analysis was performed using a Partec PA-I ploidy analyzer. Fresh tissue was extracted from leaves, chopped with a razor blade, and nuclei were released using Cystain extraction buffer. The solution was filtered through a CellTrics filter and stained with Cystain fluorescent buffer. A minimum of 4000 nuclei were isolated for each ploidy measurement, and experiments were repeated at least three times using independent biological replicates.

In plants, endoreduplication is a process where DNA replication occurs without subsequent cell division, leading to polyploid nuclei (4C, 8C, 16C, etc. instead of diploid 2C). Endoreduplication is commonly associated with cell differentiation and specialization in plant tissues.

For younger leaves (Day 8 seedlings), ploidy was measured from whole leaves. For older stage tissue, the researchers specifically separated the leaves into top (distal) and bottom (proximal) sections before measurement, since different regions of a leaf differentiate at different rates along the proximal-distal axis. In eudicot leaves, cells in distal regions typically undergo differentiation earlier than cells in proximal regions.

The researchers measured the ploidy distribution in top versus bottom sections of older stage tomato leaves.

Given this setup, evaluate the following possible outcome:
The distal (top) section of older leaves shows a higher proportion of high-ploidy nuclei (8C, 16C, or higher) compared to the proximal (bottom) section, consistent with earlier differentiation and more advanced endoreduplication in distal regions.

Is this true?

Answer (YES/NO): NO